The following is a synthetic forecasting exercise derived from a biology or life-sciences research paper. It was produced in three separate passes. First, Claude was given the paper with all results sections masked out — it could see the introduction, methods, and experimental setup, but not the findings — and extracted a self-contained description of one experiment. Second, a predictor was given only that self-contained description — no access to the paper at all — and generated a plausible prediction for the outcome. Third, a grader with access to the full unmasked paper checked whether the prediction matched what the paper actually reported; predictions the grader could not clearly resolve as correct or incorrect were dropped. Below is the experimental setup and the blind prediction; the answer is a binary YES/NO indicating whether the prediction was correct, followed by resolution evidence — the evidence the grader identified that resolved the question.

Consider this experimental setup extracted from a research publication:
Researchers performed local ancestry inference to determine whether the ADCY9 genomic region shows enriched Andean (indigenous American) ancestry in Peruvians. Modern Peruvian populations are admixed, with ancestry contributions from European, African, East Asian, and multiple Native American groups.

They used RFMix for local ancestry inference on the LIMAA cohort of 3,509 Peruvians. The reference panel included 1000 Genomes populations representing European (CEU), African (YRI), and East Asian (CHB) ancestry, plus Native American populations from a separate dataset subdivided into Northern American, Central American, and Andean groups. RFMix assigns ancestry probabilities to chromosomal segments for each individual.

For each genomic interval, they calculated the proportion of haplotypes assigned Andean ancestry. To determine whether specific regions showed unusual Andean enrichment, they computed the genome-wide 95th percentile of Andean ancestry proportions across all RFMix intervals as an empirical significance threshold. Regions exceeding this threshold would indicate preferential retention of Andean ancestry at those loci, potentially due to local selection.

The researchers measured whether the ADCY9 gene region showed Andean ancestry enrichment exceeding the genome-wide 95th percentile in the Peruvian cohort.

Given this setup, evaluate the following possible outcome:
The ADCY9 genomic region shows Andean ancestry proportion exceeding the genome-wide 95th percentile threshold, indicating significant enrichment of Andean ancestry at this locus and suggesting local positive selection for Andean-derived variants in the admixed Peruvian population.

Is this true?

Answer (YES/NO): NO